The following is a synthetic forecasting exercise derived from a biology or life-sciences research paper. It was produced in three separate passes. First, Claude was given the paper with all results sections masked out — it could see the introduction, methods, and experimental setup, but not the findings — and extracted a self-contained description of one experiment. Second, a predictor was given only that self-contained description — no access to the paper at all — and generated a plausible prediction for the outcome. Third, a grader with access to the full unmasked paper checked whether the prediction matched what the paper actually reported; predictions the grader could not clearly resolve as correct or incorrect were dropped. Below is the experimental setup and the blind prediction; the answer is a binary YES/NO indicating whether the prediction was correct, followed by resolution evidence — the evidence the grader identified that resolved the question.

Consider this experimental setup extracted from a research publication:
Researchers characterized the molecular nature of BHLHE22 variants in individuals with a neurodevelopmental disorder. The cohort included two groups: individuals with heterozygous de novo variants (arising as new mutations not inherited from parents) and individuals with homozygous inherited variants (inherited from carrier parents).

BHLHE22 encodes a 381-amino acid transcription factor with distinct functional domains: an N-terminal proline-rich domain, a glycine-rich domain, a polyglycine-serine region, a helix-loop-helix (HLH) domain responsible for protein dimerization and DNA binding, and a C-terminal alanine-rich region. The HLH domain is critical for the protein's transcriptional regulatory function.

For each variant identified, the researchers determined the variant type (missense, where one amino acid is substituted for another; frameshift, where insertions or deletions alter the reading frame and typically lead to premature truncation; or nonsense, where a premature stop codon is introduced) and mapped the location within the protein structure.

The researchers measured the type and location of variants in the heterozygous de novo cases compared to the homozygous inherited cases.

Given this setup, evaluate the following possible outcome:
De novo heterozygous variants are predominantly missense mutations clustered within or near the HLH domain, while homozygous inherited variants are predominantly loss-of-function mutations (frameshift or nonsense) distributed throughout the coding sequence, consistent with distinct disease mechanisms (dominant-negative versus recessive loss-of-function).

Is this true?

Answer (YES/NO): NO